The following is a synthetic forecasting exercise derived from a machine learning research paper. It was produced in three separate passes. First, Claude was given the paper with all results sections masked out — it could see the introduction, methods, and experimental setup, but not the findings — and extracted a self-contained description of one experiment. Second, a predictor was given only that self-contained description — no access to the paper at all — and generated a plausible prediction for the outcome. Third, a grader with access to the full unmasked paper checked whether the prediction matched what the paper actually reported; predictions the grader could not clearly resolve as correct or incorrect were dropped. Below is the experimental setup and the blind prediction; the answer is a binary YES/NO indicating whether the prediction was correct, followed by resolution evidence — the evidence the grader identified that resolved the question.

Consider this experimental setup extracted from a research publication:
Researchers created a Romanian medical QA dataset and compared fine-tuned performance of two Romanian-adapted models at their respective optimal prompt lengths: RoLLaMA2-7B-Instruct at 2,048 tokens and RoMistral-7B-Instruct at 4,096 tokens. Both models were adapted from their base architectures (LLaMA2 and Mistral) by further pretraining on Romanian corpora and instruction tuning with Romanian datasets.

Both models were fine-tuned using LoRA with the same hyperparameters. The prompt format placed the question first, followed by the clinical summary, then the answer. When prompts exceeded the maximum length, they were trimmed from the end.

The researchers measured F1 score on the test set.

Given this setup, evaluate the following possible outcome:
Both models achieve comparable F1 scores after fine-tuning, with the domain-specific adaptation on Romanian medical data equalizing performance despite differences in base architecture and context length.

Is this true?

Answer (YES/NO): YES